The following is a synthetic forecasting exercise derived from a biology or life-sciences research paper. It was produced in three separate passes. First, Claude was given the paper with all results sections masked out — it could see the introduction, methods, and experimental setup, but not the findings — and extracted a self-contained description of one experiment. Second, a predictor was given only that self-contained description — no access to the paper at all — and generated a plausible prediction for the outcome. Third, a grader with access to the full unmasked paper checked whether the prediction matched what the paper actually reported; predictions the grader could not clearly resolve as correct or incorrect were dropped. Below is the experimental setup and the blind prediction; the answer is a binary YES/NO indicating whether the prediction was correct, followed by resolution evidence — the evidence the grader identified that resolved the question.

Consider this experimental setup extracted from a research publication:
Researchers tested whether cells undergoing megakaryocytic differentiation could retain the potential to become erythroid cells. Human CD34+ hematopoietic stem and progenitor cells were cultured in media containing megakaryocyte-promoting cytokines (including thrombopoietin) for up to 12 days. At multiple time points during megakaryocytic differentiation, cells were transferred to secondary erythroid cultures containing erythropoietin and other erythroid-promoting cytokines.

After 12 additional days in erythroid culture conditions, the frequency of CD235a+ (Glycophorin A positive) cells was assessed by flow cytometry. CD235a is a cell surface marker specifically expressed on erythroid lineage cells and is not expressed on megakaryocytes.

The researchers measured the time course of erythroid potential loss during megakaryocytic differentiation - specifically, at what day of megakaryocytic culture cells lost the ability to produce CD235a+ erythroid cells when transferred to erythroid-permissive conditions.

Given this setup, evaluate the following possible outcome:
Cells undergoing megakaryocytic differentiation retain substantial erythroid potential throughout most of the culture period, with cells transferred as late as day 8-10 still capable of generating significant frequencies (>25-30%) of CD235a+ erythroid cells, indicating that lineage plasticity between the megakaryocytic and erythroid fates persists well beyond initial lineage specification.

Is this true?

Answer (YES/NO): NO